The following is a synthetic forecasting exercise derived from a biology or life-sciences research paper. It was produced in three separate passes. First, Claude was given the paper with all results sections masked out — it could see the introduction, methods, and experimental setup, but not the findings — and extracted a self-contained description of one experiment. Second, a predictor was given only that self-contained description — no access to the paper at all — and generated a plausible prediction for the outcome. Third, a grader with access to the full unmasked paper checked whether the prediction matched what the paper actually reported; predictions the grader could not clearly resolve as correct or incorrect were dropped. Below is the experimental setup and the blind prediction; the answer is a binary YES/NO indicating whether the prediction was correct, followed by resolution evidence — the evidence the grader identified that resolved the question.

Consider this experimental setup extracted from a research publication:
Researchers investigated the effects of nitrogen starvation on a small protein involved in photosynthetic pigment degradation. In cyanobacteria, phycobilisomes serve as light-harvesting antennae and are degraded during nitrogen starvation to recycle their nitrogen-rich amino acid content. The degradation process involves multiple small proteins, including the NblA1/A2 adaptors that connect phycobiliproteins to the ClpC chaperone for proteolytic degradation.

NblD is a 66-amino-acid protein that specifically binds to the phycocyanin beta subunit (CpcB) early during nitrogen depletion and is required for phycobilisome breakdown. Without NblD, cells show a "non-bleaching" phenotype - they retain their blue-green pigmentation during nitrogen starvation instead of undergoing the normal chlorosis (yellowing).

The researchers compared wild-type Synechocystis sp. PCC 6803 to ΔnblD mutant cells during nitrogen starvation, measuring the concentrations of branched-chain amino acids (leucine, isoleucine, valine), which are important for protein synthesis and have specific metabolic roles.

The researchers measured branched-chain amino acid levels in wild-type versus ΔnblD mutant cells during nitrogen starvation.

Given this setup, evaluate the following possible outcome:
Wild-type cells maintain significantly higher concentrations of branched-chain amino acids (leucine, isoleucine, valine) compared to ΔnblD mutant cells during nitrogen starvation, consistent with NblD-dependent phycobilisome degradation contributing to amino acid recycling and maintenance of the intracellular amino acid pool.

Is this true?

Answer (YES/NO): NO